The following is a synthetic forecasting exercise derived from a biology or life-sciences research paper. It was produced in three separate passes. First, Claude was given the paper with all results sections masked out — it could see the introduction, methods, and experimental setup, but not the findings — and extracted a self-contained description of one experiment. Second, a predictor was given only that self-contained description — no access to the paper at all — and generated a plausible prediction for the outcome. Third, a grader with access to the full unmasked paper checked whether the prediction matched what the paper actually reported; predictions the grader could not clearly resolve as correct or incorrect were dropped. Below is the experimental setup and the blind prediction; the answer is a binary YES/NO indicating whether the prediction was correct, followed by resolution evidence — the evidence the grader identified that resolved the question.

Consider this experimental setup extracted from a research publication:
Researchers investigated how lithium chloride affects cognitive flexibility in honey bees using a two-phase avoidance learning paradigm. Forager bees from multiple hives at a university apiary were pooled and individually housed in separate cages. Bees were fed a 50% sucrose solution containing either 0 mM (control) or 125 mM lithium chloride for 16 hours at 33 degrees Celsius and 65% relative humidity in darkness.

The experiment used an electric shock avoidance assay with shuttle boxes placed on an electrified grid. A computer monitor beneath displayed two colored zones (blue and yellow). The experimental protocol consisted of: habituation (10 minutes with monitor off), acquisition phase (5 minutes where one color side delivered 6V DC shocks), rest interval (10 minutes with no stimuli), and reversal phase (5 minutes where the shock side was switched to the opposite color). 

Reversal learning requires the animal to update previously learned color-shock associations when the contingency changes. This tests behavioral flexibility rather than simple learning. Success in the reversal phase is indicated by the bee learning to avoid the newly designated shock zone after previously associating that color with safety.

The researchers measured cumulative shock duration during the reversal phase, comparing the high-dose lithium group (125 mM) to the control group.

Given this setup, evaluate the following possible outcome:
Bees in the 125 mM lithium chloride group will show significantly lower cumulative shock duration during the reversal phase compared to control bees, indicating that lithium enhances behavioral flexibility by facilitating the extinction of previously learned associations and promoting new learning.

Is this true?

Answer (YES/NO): NO